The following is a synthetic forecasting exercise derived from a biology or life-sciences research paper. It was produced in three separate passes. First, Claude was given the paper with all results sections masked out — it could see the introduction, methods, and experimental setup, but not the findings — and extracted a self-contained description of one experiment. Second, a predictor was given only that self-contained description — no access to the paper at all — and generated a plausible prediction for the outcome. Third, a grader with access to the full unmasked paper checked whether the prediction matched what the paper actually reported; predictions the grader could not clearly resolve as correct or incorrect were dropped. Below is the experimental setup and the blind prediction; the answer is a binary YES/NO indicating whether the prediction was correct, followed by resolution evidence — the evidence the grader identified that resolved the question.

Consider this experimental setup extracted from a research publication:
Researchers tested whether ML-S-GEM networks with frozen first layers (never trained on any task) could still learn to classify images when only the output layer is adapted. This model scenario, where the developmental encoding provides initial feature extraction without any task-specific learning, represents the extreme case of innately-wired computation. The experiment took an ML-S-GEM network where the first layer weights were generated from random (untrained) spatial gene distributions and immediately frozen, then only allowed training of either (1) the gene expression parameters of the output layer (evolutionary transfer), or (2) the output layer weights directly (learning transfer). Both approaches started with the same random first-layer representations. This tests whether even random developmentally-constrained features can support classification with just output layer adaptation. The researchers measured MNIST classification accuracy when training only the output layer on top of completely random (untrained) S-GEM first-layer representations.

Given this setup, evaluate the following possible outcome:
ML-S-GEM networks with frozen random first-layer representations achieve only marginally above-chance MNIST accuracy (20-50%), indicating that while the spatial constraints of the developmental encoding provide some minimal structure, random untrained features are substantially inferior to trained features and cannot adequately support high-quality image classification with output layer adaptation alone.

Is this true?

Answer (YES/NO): NO